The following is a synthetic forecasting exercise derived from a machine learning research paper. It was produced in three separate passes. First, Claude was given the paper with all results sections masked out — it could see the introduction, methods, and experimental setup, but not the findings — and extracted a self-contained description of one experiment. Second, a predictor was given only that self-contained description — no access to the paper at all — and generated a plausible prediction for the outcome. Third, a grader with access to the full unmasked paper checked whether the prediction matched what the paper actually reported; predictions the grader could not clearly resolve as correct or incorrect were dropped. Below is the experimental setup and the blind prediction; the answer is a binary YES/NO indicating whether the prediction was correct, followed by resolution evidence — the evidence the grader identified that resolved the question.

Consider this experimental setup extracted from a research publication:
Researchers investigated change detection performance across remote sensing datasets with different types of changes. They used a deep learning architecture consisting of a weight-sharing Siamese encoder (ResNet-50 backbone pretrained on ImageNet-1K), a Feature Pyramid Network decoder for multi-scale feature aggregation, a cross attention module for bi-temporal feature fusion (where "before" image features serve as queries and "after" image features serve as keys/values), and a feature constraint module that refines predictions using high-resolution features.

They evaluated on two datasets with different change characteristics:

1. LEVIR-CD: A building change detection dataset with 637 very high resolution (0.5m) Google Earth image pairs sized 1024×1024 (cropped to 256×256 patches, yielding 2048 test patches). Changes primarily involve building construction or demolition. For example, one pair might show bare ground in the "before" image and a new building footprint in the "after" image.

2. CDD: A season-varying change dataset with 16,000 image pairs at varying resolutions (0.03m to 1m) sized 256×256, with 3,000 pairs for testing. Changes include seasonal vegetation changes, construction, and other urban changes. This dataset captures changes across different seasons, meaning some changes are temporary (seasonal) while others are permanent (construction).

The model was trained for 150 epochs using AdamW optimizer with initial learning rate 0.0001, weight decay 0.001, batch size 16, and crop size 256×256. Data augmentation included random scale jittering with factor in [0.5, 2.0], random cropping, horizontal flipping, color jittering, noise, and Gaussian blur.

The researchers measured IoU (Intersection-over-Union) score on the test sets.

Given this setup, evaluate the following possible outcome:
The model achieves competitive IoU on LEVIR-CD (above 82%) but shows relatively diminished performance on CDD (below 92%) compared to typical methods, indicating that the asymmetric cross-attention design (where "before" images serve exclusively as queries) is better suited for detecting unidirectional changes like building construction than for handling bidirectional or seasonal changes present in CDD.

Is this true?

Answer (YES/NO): NO